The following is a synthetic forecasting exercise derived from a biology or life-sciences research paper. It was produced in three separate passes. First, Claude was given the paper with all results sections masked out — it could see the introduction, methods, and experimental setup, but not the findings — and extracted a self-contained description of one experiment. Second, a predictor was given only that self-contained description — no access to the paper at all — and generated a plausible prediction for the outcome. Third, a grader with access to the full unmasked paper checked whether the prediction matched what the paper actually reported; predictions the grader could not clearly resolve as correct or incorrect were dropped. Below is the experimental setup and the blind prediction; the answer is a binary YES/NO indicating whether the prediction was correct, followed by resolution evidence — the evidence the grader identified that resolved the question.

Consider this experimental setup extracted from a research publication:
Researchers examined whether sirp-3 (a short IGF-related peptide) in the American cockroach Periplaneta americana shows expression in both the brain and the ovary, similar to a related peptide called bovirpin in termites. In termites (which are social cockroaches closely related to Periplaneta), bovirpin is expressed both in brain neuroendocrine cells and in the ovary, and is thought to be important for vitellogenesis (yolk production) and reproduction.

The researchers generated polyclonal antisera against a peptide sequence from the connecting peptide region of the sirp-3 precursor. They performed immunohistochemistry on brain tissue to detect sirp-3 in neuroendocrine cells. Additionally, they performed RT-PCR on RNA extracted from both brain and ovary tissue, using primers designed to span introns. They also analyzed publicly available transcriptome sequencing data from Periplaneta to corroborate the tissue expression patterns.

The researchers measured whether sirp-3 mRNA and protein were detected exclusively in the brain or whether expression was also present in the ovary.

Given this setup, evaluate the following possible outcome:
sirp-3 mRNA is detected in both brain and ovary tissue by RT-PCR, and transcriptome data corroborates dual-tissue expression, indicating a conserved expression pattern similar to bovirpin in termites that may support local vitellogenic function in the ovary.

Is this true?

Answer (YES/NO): YES